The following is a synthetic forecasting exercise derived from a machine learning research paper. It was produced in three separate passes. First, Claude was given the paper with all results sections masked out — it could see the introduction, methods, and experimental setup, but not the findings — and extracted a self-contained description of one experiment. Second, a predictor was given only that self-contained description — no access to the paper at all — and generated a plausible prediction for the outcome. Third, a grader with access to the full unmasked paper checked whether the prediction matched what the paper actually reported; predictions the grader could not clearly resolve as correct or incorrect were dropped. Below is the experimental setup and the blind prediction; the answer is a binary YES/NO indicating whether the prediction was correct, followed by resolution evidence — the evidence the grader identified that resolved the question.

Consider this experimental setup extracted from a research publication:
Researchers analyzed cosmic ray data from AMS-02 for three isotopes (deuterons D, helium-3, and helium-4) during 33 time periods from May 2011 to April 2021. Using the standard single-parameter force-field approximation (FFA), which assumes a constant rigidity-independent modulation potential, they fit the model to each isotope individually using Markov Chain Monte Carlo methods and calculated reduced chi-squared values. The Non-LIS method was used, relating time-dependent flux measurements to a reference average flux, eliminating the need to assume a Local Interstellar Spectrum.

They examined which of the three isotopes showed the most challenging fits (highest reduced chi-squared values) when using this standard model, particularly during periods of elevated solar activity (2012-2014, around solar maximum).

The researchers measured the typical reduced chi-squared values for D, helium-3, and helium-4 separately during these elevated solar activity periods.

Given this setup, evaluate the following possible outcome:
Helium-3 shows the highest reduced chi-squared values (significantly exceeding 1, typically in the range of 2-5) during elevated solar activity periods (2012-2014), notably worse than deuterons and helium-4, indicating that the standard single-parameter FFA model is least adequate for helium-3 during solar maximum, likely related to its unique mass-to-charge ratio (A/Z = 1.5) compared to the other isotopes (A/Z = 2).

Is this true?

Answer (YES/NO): NO